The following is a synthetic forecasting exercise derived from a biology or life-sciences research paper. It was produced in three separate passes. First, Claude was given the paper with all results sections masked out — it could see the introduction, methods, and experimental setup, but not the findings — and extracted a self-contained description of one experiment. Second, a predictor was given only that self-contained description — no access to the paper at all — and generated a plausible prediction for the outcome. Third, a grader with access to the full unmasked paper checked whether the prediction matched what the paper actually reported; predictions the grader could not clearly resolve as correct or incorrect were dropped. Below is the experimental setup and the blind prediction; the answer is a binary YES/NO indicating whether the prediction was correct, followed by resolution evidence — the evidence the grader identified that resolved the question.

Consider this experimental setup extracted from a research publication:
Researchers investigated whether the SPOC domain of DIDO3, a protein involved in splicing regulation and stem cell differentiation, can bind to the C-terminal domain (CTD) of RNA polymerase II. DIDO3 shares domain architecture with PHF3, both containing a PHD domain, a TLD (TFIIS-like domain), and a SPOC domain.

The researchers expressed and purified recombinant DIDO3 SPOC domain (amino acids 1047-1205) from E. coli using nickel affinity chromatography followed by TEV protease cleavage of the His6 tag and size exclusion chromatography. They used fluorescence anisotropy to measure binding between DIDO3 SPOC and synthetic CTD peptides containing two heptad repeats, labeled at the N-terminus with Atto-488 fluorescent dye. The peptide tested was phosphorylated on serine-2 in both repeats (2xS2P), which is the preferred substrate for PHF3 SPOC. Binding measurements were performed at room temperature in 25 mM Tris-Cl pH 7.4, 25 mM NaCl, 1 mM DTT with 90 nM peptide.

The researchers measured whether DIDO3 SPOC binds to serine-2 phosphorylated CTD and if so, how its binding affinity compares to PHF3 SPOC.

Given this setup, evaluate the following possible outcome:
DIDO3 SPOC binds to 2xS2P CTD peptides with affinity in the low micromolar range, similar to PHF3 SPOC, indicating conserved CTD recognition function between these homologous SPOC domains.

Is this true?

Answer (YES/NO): NO